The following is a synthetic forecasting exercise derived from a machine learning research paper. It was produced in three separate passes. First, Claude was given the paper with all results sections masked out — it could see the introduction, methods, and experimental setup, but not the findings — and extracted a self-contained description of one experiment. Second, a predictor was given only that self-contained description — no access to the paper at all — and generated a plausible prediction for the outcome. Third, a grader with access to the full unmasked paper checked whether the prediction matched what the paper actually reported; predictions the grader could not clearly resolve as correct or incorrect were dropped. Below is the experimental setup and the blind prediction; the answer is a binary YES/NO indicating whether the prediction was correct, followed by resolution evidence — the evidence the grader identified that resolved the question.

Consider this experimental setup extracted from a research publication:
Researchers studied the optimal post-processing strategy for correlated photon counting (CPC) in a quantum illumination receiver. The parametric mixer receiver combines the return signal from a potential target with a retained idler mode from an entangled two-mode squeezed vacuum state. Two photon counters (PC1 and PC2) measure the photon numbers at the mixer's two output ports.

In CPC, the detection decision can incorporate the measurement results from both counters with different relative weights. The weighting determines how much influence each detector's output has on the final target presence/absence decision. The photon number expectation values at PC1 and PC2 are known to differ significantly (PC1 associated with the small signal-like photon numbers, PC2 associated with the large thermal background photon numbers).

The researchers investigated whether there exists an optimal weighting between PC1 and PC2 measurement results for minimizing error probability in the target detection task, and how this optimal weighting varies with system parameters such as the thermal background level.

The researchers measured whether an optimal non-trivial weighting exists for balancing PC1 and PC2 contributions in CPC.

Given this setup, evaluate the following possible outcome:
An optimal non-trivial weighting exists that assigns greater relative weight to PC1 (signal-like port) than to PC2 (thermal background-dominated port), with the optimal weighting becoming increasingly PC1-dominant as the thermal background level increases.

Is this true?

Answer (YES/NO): YES